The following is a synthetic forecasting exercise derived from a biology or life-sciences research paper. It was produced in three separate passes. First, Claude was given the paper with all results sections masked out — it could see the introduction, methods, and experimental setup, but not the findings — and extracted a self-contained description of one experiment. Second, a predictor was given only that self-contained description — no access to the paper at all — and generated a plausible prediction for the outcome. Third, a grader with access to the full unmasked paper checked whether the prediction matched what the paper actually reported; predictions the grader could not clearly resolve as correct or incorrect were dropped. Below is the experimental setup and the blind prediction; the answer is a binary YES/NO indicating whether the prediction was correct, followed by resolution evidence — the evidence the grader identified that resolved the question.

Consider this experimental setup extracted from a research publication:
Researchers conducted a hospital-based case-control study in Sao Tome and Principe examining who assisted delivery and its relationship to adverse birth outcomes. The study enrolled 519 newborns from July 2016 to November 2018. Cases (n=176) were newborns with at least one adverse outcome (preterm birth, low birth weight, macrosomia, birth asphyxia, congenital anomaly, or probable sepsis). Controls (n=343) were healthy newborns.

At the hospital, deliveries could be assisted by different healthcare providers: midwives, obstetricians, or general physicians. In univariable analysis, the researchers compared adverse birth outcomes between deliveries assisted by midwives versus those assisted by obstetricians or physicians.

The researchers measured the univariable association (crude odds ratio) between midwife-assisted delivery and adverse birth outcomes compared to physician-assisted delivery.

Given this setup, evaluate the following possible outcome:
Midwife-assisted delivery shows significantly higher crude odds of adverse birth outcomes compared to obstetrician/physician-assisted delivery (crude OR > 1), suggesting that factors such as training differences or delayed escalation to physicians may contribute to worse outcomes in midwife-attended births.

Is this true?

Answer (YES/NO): NO